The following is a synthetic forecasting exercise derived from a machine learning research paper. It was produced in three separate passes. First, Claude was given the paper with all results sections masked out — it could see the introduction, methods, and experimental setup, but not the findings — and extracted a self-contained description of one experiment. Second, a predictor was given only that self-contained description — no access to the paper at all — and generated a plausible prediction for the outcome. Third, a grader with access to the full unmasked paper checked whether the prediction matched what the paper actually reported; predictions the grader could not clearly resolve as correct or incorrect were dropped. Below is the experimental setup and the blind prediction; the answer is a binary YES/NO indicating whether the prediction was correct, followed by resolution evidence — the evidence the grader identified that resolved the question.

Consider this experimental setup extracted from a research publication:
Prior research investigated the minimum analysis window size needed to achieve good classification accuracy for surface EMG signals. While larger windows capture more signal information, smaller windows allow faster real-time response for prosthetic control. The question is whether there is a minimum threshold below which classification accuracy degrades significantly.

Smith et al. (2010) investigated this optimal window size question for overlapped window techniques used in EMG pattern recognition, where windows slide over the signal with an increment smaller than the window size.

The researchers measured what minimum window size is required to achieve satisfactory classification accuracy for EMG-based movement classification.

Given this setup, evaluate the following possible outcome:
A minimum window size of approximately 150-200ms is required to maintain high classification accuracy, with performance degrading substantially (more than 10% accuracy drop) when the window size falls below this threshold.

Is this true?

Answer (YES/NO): NO